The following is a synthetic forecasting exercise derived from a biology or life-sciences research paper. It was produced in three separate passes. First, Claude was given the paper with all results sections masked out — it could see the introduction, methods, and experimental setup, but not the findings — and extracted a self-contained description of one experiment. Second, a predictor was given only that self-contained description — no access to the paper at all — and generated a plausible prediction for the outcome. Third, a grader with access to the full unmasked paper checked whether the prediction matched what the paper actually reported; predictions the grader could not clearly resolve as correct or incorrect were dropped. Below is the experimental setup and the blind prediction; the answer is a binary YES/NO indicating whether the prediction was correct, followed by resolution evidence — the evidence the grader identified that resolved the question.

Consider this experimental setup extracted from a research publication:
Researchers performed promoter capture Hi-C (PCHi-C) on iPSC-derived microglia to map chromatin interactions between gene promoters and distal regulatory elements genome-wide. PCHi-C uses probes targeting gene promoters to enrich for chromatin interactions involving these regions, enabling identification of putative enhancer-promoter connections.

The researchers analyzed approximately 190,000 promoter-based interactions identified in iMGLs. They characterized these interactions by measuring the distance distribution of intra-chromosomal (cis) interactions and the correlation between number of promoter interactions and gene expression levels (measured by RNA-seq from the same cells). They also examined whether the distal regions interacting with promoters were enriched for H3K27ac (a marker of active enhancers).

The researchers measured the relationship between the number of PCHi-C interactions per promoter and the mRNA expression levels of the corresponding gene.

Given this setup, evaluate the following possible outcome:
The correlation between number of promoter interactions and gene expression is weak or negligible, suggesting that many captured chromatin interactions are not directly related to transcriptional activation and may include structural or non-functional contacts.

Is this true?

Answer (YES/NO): NO